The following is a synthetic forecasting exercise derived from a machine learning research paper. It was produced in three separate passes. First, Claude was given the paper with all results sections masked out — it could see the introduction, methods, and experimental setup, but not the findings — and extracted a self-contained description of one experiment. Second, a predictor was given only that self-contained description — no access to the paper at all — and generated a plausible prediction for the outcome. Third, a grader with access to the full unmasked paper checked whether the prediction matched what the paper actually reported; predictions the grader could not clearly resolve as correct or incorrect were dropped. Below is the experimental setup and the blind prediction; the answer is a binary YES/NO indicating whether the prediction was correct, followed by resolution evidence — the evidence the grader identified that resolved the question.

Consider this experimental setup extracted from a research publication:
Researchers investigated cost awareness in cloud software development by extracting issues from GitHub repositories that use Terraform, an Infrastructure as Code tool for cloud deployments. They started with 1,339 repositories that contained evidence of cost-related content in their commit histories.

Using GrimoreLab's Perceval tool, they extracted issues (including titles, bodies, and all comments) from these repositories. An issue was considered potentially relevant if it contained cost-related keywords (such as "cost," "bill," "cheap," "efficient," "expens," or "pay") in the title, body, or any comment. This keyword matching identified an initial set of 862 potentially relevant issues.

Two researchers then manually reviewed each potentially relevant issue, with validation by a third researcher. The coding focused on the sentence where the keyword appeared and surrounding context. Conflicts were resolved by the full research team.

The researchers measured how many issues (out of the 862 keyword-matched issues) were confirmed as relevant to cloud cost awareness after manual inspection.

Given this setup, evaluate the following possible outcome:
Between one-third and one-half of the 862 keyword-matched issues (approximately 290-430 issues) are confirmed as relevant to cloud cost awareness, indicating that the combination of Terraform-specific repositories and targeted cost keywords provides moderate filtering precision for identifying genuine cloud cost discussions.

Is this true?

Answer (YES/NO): NO